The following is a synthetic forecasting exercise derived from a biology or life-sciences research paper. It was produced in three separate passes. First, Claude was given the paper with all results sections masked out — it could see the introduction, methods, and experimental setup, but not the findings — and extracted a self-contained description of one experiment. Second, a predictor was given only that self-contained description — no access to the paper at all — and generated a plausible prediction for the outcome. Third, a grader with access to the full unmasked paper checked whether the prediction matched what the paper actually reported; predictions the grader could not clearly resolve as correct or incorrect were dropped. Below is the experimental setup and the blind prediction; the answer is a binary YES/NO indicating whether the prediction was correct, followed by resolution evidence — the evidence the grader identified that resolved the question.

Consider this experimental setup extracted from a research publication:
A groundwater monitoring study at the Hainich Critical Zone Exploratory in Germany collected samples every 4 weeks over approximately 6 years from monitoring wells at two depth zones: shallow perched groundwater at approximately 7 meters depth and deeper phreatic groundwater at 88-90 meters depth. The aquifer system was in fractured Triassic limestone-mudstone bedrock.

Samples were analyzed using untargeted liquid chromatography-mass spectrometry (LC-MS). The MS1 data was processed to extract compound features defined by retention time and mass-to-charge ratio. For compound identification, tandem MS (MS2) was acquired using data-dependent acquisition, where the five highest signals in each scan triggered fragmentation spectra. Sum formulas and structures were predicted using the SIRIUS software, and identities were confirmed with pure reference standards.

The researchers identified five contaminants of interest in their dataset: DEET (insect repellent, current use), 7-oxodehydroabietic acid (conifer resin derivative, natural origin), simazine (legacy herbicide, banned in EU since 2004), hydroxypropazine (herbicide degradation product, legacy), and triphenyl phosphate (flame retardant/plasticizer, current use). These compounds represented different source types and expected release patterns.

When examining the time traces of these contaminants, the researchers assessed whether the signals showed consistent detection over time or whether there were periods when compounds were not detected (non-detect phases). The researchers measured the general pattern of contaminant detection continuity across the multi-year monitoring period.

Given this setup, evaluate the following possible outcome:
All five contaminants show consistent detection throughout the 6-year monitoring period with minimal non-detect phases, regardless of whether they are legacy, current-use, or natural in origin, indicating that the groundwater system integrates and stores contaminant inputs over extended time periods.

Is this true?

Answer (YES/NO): NO